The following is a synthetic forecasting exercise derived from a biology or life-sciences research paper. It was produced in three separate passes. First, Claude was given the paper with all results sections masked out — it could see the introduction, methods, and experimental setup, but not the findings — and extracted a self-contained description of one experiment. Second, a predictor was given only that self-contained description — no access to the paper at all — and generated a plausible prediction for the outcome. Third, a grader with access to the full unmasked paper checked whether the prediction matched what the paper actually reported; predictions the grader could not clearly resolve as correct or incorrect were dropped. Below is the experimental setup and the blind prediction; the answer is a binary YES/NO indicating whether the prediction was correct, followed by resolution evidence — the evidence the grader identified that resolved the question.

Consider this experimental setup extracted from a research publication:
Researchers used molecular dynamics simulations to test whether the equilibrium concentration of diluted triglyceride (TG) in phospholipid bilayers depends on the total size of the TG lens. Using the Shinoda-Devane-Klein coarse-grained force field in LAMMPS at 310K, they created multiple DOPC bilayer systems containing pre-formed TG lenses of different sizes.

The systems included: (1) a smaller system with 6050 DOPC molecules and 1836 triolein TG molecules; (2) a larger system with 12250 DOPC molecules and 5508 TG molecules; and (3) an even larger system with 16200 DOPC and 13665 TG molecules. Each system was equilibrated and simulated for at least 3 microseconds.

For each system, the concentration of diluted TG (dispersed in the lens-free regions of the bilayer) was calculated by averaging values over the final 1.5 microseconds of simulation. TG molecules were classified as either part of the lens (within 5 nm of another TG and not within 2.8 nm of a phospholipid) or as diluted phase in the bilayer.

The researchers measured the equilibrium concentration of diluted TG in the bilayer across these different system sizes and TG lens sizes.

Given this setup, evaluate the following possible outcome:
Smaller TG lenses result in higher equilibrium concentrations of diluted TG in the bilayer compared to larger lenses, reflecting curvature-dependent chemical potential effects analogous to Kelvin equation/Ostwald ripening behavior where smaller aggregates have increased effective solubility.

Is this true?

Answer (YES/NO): NO